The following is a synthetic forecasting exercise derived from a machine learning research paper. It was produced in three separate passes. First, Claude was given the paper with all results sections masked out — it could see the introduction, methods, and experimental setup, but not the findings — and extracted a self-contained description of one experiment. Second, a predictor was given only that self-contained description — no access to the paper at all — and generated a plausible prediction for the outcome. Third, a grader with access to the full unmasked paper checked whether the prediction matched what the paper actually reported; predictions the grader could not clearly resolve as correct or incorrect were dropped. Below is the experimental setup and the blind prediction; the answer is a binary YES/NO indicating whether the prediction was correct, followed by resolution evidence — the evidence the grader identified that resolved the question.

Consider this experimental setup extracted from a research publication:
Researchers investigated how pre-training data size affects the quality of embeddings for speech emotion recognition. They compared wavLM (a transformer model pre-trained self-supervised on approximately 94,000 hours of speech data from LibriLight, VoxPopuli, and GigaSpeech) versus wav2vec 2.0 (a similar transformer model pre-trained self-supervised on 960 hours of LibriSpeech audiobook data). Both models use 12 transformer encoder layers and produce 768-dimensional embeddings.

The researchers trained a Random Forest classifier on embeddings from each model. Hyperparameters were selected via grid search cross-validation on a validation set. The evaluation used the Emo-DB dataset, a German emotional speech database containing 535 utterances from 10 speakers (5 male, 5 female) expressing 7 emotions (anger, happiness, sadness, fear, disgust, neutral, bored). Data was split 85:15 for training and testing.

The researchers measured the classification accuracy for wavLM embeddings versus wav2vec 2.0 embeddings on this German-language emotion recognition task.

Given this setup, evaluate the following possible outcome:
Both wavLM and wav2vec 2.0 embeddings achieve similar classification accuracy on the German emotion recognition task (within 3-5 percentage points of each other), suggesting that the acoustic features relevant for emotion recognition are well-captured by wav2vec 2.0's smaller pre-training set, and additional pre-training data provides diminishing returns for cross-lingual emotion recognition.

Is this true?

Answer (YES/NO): NO